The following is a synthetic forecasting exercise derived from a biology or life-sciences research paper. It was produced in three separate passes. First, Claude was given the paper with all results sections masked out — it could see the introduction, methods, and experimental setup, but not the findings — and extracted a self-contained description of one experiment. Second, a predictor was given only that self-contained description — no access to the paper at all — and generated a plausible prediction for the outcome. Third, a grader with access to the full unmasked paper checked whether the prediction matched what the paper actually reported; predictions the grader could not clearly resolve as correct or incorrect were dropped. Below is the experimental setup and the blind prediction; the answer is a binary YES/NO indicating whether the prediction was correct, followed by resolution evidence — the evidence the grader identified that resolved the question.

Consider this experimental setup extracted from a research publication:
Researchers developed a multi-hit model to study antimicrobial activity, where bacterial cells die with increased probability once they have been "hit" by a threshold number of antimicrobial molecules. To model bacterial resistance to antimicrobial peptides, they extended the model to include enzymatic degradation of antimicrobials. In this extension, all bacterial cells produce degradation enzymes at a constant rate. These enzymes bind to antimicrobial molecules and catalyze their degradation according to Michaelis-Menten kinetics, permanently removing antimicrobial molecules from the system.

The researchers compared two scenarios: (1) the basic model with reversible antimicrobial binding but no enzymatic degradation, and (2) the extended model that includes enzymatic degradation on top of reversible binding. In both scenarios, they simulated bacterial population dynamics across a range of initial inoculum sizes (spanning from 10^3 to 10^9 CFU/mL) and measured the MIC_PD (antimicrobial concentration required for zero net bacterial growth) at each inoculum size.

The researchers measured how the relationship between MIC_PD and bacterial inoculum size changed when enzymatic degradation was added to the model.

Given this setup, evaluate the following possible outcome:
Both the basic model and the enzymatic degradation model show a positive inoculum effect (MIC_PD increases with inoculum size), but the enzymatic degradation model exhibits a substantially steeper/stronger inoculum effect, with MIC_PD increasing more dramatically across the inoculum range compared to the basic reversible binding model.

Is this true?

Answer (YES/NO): YES